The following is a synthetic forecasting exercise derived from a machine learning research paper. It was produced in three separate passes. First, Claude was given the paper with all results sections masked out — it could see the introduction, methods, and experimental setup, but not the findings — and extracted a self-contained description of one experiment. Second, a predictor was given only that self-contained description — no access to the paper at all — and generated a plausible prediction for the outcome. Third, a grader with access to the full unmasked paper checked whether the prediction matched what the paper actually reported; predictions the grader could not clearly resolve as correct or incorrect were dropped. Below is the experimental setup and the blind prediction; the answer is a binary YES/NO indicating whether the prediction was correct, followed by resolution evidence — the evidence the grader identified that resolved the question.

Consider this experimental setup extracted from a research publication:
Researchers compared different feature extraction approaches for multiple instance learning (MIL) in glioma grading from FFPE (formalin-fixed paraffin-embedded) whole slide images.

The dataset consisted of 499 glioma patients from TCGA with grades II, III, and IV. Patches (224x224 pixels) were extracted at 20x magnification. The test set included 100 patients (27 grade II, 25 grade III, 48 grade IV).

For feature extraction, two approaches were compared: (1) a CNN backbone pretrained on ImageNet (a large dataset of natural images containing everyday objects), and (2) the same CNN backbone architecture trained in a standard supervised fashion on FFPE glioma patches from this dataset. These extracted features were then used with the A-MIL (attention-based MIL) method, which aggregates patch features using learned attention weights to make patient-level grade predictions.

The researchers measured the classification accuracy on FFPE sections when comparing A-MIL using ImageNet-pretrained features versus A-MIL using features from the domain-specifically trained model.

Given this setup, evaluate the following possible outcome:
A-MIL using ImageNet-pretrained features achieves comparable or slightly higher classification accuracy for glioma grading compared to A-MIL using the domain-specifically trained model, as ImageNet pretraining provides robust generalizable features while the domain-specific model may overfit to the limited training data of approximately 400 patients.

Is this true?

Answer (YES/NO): NO